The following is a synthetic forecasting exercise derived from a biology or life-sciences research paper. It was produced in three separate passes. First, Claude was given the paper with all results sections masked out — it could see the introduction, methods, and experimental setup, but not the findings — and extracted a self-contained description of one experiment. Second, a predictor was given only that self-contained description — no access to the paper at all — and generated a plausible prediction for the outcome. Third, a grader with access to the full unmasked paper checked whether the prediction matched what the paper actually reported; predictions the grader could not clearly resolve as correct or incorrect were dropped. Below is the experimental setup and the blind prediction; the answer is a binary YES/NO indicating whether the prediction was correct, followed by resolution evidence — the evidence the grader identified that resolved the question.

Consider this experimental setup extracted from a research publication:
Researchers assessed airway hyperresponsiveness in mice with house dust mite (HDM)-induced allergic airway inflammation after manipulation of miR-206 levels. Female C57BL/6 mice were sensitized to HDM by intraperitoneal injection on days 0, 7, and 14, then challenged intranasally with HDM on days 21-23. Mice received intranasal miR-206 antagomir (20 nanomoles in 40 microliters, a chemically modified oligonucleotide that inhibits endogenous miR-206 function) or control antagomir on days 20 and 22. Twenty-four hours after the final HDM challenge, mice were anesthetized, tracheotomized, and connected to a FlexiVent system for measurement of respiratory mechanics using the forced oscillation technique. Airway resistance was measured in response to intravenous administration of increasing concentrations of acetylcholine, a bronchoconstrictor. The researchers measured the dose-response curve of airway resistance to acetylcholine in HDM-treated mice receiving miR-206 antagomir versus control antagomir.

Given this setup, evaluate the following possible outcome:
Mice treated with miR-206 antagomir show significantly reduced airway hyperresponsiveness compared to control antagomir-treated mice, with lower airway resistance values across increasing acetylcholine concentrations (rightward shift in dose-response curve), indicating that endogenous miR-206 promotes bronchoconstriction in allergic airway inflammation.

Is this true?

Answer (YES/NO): YES